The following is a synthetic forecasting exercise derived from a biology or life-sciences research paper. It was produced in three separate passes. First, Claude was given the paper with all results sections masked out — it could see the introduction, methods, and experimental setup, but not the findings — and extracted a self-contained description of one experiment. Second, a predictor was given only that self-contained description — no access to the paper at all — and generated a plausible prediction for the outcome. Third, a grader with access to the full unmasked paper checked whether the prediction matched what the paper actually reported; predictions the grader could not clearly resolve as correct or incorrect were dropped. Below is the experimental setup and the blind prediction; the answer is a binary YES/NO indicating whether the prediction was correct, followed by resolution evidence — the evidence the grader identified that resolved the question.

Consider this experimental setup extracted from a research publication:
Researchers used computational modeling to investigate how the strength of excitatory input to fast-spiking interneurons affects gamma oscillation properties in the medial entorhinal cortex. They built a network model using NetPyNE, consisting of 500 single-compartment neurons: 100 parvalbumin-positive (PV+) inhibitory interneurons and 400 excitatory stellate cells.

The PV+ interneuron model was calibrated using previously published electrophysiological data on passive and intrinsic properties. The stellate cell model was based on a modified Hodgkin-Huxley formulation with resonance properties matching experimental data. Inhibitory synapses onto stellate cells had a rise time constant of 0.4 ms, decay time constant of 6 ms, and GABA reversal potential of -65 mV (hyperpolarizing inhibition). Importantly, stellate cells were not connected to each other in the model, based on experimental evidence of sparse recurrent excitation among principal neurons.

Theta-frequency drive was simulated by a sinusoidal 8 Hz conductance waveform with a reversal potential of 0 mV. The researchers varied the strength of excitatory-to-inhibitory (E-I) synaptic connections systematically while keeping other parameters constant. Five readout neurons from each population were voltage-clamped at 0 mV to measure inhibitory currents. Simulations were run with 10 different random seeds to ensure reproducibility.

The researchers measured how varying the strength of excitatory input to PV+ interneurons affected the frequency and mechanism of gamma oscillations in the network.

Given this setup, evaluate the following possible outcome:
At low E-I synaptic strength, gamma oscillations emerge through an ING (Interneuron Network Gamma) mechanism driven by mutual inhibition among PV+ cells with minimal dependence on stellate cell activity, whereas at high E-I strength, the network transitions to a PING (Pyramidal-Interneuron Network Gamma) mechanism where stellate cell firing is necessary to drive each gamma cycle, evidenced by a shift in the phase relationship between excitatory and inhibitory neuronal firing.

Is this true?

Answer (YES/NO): YES